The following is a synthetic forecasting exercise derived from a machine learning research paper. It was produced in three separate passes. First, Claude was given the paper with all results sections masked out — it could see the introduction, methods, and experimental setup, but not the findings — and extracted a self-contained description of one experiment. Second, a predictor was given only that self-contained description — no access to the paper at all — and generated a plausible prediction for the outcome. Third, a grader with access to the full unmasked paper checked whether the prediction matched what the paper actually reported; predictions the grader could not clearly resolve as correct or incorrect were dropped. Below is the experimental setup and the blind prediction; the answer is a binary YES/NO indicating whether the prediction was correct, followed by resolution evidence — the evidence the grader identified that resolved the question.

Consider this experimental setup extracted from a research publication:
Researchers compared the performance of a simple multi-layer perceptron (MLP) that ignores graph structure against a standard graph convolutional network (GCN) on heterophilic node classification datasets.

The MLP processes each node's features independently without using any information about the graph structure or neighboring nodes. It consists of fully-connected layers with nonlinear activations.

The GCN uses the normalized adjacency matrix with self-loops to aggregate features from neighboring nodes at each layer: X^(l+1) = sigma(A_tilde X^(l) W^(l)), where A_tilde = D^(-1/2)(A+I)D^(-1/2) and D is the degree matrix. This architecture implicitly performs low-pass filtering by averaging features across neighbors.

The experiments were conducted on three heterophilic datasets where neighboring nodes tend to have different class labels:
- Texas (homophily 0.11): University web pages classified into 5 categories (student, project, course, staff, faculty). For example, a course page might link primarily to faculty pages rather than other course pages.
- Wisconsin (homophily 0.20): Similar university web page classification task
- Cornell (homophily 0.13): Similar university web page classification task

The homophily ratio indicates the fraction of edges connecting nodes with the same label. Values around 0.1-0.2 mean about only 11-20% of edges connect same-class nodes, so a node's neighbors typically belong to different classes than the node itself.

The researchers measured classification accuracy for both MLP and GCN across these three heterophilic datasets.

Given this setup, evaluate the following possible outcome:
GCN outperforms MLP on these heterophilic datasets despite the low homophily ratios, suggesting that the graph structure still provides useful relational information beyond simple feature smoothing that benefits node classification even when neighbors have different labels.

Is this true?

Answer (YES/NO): NO